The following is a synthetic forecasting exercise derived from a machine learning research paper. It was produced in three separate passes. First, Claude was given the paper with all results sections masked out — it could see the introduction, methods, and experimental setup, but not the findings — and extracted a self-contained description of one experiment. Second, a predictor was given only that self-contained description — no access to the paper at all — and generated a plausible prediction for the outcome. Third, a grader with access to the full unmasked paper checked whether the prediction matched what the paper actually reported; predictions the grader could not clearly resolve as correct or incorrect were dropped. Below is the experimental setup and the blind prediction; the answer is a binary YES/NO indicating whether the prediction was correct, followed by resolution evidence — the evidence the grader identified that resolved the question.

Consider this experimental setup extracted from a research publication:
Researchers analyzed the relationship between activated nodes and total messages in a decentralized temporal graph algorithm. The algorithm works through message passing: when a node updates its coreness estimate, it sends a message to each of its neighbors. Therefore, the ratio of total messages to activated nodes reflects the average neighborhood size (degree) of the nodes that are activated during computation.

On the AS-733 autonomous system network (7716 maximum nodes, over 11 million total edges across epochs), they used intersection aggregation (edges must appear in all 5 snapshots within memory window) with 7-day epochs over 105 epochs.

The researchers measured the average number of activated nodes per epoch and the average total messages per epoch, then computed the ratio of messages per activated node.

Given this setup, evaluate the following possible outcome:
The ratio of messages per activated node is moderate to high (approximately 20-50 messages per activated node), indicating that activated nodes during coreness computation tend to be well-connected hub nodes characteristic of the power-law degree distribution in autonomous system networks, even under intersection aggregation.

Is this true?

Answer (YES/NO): NO